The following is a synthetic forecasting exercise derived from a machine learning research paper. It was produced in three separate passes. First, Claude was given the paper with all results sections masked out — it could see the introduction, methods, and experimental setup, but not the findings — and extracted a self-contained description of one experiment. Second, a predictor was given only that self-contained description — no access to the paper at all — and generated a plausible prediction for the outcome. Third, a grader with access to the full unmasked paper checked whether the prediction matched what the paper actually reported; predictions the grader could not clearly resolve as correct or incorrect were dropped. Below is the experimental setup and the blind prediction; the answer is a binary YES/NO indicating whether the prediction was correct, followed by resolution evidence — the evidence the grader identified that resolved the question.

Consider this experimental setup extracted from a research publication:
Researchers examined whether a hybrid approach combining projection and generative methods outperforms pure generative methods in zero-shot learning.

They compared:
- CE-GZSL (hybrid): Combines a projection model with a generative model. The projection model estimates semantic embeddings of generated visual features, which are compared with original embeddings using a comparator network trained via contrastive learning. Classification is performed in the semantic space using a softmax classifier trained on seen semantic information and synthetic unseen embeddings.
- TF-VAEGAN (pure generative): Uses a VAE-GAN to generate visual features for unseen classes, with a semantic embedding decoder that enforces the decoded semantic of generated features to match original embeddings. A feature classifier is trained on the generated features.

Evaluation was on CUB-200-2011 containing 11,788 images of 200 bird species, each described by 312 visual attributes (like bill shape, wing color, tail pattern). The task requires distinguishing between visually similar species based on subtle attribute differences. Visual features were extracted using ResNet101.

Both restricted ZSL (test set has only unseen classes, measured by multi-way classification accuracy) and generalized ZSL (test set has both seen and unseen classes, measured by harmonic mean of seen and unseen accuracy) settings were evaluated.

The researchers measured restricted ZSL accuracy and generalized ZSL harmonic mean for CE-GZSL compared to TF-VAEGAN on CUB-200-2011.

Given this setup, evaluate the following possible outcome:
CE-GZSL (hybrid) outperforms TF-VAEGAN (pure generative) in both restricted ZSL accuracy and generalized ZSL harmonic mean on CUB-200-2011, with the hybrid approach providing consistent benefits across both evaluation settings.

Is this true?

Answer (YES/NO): NO